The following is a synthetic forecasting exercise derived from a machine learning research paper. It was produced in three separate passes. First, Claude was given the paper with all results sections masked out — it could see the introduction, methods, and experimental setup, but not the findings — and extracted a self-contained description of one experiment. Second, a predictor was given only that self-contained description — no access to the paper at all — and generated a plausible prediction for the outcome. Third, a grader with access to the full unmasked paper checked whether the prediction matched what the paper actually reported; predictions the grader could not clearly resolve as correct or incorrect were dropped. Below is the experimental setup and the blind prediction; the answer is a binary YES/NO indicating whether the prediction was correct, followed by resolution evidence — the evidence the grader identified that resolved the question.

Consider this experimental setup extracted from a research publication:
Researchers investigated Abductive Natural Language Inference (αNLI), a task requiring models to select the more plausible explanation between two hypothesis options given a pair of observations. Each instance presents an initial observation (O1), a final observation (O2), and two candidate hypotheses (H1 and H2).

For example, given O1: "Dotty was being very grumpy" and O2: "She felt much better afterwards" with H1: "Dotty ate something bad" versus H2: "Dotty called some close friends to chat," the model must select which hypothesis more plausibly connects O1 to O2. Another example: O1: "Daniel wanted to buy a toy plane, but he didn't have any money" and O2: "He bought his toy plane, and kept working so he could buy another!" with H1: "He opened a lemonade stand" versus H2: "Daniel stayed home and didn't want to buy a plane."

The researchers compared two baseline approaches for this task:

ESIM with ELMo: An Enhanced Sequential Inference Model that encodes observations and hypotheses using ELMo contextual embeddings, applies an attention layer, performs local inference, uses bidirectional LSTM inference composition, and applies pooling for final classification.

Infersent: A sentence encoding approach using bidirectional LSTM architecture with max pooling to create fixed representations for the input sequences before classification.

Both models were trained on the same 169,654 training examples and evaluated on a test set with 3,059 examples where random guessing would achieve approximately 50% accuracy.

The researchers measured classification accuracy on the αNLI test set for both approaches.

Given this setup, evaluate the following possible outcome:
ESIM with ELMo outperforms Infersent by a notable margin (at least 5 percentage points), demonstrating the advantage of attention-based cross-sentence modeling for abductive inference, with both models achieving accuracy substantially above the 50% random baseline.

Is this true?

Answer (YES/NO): NO